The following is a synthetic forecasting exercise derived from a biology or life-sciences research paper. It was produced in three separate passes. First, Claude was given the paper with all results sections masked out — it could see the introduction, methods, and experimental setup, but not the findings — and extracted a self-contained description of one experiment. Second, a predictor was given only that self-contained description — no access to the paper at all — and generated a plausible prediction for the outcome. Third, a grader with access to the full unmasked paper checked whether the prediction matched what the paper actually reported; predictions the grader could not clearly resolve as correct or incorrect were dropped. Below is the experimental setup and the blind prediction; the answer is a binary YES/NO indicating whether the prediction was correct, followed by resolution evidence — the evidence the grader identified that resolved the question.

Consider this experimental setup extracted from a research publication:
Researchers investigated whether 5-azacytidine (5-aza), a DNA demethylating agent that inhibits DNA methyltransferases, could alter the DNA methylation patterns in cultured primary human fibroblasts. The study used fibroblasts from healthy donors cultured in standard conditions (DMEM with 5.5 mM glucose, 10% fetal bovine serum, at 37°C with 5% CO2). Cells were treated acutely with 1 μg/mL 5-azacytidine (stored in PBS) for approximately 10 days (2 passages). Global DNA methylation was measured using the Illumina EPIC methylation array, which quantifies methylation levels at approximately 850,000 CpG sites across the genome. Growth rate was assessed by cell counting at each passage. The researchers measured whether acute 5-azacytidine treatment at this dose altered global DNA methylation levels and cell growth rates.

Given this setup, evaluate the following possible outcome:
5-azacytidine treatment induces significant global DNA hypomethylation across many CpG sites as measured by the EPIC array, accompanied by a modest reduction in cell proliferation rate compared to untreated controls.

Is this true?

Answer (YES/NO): NO